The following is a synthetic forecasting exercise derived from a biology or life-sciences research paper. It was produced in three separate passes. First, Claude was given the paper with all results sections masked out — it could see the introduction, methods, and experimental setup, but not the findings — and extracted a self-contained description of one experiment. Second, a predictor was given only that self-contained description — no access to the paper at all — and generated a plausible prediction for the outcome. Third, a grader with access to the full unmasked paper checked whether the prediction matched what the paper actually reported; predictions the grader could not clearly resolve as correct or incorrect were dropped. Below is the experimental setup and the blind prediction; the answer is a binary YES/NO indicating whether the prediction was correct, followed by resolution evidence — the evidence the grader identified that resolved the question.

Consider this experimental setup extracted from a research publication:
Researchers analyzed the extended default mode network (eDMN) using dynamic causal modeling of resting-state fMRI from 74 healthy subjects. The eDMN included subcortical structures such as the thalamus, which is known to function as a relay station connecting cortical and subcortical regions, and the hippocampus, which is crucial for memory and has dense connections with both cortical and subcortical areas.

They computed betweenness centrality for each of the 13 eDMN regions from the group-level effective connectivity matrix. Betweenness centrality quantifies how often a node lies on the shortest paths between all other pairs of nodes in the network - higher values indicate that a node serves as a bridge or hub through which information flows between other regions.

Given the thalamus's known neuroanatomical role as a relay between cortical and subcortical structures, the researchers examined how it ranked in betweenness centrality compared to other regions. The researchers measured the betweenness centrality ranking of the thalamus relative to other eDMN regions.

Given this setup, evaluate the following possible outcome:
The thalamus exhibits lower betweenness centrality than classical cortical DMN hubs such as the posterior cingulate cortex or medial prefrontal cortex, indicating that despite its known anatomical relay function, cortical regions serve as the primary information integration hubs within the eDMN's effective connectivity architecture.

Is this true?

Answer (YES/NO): YES